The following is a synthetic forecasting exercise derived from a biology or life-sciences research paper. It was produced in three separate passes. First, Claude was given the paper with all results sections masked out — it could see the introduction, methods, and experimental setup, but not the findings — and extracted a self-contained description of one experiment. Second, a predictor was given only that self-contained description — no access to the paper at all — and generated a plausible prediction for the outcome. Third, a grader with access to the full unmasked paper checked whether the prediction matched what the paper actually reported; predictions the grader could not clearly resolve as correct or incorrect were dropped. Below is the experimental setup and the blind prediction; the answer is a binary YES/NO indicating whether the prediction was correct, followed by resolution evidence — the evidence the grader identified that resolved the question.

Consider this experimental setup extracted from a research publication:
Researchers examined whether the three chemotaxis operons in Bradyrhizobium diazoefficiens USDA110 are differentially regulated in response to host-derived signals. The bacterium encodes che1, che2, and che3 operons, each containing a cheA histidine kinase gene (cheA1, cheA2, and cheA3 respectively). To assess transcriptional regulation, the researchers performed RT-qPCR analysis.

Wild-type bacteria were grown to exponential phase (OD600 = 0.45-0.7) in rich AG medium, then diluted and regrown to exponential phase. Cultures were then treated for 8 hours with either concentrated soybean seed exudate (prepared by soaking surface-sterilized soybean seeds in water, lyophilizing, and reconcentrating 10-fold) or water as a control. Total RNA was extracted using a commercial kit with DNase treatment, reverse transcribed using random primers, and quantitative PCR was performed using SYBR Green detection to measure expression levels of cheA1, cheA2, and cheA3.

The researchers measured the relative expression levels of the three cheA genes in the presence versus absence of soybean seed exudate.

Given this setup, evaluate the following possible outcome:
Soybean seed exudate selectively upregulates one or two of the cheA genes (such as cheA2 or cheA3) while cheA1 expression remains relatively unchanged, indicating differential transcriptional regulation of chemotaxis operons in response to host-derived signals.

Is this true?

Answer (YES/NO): NO